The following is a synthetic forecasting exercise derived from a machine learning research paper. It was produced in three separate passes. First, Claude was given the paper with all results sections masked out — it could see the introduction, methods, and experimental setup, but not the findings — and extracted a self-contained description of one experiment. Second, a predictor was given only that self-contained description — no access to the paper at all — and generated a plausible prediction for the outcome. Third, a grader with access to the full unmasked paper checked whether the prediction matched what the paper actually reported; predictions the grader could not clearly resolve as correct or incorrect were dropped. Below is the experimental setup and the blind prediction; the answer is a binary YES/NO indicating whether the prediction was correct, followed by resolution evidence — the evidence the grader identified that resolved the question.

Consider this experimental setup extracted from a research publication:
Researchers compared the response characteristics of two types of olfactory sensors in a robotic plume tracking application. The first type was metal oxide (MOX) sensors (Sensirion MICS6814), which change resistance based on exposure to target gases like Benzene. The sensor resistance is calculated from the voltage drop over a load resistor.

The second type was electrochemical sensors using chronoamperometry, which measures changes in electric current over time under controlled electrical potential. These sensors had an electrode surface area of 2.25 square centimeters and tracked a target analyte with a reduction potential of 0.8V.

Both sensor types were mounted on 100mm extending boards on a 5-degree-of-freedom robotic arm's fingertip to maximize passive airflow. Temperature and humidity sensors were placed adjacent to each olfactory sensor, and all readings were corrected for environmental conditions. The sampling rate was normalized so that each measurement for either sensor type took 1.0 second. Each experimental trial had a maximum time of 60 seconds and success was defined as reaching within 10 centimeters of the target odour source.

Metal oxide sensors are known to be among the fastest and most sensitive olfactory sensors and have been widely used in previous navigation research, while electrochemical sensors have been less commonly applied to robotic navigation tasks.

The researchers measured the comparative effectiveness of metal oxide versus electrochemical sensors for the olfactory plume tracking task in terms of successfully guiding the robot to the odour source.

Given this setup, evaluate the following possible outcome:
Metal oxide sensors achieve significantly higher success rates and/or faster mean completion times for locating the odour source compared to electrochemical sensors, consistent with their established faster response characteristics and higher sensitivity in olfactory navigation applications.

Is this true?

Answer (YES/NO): YES